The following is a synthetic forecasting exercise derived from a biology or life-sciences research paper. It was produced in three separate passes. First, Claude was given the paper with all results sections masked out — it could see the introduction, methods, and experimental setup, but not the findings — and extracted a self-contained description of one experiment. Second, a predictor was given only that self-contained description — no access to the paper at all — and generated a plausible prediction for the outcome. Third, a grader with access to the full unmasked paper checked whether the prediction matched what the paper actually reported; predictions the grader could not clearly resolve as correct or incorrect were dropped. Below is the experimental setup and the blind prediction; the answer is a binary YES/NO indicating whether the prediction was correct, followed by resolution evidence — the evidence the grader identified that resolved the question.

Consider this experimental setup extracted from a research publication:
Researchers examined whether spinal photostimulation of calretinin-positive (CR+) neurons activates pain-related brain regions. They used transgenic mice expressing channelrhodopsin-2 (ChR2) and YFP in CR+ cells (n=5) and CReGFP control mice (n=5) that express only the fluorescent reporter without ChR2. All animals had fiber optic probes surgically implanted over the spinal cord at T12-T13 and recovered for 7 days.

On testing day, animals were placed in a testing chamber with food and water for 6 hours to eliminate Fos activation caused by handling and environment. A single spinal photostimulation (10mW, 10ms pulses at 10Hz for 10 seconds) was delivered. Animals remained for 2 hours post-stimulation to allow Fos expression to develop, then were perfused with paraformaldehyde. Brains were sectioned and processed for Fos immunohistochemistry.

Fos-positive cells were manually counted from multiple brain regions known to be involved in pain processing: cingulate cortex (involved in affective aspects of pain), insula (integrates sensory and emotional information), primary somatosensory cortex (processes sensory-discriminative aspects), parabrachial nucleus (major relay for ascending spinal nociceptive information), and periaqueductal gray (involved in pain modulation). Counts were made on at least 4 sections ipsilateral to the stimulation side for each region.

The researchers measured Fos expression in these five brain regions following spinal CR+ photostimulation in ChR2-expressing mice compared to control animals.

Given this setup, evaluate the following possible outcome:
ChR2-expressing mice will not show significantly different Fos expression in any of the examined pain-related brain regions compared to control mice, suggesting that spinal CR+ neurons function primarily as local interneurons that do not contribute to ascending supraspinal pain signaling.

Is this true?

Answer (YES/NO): NO